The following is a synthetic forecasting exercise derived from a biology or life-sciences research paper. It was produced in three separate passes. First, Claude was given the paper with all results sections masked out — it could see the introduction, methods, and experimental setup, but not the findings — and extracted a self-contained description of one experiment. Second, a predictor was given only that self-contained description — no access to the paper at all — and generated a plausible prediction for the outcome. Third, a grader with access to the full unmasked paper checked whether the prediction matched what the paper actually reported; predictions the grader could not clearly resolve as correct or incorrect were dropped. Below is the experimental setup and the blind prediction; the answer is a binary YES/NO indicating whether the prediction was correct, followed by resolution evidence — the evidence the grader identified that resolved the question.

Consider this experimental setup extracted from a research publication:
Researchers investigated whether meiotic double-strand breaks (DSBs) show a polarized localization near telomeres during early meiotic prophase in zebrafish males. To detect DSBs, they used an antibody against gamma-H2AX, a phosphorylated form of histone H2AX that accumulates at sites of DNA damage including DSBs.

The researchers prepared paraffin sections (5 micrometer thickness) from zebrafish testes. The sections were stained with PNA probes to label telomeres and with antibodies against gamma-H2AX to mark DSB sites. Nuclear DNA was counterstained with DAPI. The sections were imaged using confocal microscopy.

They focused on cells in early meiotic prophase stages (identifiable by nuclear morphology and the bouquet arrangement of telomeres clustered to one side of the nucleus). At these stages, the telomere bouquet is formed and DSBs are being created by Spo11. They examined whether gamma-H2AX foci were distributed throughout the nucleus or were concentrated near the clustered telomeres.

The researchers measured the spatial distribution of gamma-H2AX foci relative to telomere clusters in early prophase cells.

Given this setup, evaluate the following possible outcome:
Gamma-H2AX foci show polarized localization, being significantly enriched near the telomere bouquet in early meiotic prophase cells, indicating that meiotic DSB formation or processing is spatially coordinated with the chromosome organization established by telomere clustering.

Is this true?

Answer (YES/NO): YES